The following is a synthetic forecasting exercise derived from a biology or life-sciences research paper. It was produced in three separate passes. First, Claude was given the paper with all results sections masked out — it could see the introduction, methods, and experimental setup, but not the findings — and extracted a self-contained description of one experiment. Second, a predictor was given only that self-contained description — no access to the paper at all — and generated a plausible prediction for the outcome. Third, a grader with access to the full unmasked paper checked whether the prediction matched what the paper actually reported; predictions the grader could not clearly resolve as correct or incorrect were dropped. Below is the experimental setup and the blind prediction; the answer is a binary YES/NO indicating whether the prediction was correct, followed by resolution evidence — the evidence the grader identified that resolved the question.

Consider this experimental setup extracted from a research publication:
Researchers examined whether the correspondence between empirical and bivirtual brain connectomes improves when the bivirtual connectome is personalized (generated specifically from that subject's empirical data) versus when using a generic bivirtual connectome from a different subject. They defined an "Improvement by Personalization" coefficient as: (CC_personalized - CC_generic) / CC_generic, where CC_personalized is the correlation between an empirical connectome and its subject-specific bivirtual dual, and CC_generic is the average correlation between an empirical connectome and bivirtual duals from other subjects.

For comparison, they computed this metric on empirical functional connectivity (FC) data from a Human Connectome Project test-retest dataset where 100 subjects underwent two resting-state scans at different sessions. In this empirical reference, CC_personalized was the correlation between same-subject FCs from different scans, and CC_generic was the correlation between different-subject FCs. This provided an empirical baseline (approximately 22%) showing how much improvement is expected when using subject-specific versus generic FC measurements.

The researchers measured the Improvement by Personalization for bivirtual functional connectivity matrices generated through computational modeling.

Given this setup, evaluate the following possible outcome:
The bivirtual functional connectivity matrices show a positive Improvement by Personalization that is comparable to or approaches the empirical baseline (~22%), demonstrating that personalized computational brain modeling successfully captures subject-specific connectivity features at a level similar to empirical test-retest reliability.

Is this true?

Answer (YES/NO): YES